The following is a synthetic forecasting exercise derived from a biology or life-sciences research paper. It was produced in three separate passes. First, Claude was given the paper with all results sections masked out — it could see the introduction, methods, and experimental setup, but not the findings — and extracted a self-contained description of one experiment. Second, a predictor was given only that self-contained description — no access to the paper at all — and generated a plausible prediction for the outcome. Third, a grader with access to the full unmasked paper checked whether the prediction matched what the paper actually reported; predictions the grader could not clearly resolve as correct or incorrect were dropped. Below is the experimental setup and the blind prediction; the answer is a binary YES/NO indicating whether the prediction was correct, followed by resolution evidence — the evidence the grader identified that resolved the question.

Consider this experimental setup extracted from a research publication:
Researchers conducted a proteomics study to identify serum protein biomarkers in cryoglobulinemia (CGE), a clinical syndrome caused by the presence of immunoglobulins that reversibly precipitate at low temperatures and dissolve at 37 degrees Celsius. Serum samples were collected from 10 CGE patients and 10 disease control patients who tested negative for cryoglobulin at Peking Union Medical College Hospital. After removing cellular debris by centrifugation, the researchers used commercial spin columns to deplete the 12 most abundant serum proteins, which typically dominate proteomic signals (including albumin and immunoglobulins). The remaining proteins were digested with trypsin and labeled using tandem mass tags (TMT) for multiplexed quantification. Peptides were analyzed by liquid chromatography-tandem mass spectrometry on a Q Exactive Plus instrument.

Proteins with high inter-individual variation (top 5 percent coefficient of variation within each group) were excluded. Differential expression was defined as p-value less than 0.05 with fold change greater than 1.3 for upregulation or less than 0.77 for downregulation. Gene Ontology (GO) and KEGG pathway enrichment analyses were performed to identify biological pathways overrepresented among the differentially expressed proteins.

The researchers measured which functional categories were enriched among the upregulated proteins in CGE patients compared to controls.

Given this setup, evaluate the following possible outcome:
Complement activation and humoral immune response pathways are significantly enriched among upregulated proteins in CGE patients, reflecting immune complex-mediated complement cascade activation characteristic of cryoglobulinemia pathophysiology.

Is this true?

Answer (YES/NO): NO